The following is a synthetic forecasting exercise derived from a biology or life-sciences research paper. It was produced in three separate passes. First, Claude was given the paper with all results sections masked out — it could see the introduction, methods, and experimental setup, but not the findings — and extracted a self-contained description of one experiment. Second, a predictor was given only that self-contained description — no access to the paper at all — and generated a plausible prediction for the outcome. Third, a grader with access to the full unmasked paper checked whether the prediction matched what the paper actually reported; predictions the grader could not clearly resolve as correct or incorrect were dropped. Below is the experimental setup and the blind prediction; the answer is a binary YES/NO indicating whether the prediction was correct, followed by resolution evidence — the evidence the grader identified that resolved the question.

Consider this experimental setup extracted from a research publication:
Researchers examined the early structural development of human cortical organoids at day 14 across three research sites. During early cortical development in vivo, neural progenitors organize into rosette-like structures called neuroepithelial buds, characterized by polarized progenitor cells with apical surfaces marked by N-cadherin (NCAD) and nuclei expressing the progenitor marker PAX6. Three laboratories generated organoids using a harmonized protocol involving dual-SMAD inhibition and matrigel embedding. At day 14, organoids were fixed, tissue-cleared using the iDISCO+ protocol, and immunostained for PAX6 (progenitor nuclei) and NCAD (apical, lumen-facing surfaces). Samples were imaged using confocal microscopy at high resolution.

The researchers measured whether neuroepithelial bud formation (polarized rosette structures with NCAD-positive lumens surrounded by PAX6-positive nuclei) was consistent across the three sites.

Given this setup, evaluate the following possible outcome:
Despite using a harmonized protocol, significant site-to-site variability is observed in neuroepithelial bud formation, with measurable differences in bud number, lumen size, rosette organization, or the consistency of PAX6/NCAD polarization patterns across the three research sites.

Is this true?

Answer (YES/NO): NO